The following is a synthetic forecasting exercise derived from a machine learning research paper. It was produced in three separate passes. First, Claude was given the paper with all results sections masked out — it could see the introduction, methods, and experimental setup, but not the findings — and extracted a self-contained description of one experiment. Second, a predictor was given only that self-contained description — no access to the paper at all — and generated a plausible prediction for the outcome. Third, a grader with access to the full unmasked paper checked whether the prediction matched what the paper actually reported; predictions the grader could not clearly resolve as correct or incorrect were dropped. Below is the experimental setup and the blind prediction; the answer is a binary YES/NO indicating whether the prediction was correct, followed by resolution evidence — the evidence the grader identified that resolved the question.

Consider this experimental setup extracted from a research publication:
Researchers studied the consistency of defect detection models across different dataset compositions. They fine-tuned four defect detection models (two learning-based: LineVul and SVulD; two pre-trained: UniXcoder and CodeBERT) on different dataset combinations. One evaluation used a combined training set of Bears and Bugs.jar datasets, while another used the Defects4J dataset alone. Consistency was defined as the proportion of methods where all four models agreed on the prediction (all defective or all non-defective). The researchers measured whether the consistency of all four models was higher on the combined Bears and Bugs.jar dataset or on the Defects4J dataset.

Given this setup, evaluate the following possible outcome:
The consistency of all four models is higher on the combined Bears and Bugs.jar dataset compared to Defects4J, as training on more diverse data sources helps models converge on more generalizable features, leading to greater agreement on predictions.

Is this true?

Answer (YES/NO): YES